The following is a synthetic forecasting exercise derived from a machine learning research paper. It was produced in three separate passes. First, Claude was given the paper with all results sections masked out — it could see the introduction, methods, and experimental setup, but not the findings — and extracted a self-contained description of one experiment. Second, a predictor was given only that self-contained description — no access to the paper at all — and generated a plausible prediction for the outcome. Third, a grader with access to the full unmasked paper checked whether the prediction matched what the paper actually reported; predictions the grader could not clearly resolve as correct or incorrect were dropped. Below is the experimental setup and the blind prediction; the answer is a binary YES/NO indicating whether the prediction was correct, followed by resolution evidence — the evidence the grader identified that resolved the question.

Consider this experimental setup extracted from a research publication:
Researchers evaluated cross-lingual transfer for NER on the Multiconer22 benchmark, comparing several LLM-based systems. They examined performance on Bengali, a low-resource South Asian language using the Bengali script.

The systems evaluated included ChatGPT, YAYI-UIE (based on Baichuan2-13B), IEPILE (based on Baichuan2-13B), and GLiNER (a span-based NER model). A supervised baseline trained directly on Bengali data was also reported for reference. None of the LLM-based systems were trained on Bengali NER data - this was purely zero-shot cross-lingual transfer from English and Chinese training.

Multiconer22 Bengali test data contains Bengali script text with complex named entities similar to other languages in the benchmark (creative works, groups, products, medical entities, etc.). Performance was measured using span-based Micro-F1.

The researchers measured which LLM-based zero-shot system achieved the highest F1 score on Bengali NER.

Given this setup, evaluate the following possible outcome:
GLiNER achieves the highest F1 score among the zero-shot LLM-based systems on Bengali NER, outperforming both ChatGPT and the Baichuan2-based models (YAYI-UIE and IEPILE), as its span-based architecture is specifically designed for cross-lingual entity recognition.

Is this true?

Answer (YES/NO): YES